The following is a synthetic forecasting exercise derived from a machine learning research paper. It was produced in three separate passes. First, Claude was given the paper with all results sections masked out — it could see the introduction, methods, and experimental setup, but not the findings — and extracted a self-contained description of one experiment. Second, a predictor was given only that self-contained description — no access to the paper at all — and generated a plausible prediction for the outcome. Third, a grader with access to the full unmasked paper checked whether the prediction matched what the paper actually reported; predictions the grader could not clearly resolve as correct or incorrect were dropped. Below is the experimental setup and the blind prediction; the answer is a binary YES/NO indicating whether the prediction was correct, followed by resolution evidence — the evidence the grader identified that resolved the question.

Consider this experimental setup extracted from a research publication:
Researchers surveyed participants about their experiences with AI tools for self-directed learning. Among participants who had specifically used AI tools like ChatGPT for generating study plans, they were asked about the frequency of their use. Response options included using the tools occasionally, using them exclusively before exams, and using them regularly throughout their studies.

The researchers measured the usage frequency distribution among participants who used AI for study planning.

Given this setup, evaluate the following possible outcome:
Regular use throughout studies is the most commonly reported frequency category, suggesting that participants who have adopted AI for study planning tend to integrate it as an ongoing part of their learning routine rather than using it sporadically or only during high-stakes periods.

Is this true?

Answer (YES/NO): NO